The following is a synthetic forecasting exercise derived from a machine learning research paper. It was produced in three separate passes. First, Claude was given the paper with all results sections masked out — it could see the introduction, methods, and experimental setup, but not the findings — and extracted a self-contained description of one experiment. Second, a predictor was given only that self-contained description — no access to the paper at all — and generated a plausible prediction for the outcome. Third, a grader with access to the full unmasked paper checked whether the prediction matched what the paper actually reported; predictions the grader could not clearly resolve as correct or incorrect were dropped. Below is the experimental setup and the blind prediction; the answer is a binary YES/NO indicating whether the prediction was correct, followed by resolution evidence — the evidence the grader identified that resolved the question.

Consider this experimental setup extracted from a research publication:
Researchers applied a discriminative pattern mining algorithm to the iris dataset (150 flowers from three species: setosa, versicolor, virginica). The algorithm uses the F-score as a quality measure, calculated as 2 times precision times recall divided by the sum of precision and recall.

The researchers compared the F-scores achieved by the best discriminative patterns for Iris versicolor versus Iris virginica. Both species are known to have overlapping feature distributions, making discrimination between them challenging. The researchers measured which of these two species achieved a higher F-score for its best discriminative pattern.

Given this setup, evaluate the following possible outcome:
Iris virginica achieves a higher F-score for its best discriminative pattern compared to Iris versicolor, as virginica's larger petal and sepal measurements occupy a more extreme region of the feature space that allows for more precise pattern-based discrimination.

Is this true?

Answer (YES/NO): NO